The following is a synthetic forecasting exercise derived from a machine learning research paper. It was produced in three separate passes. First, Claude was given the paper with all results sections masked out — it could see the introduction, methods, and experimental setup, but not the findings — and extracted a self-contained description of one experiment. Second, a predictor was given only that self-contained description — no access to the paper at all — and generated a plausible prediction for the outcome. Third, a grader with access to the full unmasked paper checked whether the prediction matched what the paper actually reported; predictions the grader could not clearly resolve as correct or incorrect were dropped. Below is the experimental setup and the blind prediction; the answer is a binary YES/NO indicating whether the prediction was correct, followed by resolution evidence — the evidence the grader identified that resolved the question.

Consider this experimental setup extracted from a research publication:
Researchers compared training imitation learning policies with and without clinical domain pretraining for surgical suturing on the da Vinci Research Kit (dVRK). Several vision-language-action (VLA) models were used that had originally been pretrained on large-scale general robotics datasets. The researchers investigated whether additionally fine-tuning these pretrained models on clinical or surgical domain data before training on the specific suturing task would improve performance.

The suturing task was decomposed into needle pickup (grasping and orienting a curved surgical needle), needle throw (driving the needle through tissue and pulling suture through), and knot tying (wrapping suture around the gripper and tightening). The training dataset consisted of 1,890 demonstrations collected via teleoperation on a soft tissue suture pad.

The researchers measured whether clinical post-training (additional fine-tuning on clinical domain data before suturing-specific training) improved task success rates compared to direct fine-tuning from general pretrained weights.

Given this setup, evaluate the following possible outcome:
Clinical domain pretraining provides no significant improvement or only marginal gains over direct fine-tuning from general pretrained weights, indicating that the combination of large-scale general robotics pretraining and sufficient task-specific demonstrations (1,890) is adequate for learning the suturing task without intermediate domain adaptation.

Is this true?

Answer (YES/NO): YES